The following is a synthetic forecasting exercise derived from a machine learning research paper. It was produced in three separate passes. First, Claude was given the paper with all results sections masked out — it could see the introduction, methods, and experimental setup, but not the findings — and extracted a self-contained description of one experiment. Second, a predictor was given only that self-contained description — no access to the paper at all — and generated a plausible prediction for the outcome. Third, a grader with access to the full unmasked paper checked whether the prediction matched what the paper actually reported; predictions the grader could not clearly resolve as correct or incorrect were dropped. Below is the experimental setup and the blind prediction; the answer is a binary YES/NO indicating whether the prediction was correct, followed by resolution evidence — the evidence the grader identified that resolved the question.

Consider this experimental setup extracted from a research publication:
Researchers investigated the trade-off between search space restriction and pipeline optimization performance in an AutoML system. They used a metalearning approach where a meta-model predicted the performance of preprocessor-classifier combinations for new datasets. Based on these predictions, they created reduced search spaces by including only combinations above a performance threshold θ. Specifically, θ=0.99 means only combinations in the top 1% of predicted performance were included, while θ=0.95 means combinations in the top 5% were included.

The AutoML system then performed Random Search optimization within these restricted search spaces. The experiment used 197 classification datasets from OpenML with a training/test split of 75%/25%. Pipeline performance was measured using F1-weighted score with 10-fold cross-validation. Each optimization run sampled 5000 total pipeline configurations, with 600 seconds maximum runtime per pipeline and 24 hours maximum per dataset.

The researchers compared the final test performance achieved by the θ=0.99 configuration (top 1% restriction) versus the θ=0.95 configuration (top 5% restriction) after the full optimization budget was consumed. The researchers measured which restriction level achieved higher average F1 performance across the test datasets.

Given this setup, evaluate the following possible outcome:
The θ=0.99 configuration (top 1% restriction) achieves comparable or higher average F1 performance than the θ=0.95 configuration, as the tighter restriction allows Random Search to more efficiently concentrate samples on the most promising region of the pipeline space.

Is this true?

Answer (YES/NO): NO